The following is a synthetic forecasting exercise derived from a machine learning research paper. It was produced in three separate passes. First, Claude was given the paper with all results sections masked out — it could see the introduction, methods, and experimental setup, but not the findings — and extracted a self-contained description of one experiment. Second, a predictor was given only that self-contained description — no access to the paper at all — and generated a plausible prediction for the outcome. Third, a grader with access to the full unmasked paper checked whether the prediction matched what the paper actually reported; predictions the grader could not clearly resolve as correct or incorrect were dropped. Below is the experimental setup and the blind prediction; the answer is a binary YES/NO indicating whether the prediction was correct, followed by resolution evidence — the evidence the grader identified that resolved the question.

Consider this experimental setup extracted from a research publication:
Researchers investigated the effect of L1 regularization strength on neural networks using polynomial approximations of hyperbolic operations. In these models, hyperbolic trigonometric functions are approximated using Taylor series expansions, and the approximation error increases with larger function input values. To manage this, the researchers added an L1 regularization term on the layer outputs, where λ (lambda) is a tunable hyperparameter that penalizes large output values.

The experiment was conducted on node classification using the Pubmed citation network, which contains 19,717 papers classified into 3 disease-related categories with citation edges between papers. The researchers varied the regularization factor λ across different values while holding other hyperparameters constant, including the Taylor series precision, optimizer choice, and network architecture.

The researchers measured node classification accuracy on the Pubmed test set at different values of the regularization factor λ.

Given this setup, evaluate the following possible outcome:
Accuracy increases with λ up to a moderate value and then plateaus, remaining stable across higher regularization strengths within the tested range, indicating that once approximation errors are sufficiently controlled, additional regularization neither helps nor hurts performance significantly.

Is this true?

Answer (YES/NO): NO